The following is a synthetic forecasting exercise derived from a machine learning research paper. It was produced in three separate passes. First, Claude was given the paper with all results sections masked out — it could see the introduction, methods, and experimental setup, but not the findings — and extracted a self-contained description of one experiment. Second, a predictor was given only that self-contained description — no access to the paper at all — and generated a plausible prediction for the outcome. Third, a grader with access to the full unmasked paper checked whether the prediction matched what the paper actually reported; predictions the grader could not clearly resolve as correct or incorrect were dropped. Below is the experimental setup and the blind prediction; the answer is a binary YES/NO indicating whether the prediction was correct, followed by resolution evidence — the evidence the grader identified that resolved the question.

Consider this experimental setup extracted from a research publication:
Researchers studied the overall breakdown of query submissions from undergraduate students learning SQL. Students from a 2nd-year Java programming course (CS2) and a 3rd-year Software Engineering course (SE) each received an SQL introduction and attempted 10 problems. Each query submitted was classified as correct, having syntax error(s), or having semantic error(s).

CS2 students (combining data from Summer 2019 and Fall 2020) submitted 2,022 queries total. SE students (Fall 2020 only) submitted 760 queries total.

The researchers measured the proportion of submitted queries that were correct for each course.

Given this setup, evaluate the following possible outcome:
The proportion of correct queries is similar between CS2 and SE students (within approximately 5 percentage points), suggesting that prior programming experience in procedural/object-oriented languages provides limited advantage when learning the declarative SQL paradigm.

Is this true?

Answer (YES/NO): NO